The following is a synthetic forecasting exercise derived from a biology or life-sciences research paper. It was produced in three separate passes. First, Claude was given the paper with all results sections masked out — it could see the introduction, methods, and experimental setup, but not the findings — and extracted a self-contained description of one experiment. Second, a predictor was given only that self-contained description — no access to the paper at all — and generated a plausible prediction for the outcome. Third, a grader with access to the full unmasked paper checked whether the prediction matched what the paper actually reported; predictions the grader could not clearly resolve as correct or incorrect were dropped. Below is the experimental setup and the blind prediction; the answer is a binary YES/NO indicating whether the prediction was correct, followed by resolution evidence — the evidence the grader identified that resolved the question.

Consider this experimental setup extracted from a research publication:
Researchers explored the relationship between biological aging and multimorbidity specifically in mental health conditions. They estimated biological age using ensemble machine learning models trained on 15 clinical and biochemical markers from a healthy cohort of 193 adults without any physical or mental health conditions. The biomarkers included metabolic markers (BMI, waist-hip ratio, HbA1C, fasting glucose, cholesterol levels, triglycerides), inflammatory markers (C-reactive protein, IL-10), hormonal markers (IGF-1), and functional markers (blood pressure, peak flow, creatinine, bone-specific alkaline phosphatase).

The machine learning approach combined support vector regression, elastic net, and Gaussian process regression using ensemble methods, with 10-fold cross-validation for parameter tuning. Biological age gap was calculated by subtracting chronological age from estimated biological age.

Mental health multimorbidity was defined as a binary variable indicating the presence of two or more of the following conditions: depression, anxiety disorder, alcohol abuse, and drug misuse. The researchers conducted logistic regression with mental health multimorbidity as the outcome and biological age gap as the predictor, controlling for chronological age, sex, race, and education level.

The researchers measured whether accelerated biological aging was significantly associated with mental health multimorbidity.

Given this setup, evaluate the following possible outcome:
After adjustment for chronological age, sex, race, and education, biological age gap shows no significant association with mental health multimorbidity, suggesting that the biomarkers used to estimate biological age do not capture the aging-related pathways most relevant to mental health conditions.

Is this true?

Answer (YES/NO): NO